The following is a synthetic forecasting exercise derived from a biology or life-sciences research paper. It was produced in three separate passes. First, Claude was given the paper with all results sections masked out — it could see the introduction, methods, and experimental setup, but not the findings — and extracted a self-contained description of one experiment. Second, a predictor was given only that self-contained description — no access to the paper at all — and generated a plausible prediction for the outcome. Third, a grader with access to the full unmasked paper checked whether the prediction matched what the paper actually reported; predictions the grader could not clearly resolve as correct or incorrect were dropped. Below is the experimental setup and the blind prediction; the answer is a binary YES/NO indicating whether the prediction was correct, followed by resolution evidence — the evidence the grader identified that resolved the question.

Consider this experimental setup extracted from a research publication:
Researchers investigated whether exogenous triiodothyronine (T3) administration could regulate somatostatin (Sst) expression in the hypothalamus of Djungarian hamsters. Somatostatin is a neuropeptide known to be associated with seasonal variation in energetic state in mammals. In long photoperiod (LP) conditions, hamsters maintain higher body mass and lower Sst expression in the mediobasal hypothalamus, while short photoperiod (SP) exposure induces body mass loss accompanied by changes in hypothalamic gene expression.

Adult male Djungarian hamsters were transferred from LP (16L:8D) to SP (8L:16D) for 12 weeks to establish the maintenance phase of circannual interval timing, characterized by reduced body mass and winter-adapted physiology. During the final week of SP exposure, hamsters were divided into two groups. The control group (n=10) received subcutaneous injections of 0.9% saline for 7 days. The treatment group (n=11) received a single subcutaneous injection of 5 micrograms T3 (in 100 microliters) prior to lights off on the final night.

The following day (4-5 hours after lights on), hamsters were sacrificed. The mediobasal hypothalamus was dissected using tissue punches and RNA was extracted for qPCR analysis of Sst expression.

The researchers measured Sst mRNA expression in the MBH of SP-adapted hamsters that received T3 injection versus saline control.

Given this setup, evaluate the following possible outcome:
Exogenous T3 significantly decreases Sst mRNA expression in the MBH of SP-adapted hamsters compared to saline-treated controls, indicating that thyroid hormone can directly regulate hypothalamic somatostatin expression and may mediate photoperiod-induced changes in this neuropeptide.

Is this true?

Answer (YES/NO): YES